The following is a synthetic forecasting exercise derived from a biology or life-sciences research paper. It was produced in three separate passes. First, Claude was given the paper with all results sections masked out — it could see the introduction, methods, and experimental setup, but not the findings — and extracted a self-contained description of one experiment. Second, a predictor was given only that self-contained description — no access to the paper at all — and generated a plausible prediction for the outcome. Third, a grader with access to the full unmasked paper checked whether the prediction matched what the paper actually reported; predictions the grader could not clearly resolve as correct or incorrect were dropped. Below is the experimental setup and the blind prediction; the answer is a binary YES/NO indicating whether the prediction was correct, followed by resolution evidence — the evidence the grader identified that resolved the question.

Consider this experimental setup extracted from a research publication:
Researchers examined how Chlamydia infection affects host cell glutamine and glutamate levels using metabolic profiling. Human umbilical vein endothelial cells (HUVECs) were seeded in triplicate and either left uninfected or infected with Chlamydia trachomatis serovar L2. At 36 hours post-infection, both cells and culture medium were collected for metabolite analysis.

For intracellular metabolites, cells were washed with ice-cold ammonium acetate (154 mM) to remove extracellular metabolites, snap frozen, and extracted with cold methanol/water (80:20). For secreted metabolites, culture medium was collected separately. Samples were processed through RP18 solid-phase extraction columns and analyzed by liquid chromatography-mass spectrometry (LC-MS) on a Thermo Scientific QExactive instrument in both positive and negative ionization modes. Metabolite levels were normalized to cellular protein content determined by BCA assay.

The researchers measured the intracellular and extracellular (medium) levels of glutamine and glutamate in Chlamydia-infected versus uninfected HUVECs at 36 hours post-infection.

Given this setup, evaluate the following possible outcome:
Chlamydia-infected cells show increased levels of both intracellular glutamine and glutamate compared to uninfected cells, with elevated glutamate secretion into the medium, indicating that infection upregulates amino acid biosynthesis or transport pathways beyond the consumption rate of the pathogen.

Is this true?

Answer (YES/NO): NO